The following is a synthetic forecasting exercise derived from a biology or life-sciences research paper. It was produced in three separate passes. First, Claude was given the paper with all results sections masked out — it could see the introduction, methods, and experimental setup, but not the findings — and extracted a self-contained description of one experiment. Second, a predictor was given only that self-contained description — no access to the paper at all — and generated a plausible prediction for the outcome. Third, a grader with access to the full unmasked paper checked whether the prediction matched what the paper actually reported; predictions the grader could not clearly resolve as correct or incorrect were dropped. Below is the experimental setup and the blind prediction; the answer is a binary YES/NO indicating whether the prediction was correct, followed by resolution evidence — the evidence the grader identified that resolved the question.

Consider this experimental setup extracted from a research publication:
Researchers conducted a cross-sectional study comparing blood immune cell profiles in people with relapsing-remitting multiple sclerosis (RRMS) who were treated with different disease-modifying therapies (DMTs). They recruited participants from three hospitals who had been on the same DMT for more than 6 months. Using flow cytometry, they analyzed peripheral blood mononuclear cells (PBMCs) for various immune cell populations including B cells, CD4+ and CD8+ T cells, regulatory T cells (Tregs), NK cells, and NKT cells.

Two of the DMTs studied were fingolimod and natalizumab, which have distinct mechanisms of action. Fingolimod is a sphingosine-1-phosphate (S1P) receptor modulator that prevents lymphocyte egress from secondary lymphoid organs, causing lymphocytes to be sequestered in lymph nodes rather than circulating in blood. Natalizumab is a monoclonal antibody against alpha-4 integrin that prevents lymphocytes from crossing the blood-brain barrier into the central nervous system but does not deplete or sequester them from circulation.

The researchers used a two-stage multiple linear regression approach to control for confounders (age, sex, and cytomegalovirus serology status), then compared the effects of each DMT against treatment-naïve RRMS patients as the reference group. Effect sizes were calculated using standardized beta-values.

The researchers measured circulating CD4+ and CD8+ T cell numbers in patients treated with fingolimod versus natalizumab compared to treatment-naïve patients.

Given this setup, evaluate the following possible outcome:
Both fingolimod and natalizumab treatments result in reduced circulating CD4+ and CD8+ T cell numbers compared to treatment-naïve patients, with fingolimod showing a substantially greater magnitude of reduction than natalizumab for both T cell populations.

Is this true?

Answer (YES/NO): NO